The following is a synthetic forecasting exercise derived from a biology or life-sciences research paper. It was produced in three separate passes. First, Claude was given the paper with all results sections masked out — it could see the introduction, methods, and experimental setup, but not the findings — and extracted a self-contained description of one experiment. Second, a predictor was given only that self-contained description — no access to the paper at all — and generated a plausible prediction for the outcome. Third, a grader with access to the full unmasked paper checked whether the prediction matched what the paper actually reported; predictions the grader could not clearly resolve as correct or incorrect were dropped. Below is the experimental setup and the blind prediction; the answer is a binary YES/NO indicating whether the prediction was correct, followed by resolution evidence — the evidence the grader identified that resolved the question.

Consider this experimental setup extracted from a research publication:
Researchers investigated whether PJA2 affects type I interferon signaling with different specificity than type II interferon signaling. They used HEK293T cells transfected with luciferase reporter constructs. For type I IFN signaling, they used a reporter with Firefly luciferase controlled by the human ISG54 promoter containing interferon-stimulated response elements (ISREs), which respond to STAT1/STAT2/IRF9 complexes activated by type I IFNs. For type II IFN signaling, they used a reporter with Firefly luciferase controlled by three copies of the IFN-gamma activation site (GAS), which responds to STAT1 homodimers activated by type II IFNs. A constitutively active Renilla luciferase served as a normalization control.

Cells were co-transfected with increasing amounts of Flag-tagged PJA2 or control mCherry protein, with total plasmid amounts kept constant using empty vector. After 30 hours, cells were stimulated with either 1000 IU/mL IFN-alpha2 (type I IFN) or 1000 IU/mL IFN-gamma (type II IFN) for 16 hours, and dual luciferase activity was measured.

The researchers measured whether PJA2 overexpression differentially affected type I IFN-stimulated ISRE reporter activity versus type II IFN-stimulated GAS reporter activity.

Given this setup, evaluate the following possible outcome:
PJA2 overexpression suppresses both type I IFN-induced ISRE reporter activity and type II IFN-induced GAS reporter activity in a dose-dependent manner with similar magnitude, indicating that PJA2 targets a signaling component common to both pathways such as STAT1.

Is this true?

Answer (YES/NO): NO